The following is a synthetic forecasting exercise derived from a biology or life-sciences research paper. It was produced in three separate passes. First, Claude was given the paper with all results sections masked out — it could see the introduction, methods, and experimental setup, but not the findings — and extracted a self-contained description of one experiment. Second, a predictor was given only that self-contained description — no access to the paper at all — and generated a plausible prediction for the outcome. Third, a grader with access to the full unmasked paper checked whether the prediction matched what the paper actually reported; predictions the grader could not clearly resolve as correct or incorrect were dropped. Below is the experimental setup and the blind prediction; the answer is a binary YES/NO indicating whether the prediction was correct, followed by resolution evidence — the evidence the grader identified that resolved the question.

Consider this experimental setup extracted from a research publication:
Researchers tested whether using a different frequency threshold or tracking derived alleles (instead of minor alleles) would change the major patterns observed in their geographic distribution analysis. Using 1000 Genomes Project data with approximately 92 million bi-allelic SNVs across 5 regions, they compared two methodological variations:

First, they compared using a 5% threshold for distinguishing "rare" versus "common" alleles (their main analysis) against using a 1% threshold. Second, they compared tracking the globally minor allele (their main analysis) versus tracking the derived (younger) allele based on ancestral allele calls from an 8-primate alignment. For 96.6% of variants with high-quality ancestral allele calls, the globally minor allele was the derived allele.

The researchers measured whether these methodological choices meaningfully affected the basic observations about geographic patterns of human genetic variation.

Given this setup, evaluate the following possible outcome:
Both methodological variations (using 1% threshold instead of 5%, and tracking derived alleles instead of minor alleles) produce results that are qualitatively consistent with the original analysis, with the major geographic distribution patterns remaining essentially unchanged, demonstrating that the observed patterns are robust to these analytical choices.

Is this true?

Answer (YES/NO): YES